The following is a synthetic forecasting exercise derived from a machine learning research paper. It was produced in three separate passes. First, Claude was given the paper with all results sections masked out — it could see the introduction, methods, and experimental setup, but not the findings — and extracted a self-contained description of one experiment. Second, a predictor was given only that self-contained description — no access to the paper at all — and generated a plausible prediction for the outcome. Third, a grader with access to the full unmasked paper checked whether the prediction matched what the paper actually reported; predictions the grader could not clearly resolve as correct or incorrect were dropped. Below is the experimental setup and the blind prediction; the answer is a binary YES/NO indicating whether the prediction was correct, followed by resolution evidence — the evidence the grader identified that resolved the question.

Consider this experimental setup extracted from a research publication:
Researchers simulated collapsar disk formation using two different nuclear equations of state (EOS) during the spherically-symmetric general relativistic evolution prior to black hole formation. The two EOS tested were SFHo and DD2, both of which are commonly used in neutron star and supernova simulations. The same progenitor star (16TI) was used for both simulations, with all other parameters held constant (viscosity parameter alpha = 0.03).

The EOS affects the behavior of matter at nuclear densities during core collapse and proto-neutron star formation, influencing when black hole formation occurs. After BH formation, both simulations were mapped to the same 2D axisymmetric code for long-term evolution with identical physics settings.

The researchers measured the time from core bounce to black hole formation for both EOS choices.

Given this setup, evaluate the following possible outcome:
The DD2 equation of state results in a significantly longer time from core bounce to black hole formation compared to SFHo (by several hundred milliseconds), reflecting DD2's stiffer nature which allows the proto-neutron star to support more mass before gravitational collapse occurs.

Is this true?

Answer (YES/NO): YES